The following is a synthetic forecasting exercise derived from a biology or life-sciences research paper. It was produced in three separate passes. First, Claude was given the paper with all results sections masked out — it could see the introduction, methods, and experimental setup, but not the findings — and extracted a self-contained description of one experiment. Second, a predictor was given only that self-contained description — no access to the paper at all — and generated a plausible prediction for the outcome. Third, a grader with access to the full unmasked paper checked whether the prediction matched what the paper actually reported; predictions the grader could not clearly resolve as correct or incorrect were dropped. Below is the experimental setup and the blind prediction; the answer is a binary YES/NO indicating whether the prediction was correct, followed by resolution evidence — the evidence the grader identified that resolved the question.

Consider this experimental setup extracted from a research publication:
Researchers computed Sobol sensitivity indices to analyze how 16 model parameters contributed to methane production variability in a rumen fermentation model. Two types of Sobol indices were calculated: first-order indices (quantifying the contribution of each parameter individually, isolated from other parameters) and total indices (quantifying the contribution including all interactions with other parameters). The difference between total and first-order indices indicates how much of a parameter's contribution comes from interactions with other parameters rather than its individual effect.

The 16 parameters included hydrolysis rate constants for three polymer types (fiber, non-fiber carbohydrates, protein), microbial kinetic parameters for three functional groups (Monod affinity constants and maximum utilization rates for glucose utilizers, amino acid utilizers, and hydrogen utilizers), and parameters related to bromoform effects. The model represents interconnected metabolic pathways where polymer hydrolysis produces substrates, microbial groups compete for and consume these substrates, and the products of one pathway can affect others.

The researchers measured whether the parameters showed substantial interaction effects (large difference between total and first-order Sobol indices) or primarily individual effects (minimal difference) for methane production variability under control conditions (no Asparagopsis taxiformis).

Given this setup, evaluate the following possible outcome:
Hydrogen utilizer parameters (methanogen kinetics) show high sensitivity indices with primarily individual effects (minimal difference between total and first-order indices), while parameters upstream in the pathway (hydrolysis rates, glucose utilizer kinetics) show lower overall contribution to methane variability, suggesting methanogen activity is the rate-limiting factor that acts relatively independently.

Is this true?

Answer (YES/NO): NO